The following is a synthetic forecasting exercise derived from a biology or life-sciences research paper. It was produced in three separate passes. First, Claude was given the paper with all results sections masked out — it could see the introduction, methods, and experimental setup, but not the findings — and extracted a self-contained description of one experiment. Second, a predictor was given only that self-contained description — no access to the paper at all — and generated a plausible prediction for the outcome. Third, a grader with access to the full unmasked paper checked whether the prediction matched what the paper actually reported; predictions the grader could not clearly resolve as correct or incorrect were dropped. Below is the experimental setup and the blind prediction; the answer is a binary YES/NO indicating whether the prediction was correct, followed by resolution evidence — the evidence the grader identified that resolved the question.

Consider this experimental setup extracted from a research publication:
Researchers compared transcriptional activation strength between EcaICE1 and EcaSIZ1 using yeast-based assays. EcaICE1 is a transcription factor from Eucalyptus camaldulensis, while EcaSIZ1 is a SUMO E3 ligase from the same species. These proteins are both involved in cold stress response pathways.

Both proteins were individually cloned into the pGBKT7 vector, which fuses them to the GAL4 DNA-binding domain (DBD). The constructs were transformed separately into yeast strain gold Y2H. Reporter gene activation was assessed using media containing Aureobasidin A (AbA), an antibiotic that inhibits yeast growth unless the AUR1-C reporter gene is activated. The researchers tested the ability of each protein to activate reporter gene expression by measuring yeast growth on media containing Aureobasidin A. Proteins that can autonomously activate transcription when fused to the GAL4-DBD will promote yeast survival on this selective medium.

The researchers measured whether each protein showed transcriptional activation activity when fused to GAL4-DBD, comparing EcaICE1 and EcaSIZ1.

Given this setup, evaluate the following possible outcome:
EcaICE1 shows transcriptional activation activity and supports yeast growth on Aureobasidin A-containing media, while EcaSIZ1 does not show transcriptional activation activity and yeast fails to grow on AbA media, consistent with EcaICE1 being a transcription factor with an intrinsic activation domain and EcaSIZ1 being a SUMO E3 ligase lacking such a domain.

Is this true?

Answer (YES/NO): NO